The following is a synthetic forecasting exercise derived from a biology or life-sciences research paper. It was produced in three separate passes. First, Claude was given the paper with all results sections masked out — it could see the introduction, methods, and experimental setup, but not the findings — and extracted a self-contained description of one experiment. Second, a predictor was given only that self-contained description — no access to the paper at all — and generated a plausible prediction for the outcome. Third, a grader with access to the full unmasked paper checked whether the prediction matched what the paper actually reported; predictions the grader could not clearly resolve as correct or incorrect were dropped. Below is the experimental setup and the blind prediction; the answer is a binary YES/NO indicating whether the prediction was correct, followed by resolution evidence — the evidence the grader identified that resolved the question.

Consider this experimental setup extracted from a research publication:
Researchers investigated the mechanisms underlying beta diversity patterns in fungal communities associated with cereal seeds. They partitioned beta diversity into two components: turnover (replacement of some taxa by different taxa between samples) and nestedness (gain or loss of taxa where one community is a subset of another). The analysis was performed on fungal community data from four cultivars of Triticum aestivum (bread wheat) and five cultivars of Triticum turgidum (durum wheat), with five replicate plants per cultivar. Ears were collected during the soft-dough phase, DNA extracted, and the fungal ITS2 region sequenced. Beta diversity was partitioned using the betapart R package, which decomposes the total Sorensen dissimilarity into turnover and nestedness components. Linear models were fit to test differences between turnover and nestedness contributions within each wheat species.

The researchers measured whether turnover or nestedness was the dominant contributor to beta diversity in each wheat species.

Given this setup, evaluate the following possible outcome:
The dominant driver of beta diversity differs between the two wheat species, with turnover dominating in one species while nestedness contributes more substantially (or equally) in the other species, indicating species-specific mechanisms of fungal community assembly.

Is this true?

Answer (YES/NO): YES